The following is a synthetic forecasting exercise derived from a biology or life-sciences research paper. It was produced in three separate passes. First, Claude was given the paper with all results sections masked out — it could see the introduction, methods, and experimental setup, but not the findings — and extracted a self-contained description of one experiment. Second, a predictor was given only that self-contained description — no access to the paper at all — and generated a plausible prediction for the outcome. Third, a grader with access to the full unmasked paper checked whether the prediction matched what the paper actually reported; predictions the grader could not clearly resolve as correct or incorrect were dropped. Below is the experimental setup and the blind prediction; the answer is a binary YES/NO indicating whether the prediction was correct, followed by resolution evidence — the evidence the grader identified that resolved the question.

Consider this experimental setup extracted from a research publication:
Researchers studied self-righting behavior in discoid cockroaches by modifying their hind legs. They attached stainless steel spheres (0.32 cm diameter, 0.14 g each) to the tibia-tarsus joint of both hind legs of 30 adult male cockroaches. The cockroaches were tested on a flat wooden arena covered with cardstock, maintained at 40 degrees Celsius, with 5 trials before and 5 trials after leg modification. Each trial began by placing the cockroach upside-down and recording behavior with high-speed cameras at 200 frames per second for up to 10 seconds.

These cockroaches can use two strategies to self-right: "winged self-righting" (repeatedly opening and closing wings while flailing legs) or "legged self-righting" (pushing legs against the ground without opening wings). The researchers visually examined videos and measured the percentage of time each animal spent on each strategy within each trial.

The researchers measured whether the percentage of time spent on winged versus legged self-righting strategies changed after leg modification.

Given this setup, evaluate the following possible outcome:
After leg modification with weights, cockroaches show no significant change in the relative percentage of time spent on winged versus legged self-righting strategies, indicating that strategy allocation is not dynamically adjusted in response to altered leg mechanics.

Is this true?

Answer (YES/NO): YES